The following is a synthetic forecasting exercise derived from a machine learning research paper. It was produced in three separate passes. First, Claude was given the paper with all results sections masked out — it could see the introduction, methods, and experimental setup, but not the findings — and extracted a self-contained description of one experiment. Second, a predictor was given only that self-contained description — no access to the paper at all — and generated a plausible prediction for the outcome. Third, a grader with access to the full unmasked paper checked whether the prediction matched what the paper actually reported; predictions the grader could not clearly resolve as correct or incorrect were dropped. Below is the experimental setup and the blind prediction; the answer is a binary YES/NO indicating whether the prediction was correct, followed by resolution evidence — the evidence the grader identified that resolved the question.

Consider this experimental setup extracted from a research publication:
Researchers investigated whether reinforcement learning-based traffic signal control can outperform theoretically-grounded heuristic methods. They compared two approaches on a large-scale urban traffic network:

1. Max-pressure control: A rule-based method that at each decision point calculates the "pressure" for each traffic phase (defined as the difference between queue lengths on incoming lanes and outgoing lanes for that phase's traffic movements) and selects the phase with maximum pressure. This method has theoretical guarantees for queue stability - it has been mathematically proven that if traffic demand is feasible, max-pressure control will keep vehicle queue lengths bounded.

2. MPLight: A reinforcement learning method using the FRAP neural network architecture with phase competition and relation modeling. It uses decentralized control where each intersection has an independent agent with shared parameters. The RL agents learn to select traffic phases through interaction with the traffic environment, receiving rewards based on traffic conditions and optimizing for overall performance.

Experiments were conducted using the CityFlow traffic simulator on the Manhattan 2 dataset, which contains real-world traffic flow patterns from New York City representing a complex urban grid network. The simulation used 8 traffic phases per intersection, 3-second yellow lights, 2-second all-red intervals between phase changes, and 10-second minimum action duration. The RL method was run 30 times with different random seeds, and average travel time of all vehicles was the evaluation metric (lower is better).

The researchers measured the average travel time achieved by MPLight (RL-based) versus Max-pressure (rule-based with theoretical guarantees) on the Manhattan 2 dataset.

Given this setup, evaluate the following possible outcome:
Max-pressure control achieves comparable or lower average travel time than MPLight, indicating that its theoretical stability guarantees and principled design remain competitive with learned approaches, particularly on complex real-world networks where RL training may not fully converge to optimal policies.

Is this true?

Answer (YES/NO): NO